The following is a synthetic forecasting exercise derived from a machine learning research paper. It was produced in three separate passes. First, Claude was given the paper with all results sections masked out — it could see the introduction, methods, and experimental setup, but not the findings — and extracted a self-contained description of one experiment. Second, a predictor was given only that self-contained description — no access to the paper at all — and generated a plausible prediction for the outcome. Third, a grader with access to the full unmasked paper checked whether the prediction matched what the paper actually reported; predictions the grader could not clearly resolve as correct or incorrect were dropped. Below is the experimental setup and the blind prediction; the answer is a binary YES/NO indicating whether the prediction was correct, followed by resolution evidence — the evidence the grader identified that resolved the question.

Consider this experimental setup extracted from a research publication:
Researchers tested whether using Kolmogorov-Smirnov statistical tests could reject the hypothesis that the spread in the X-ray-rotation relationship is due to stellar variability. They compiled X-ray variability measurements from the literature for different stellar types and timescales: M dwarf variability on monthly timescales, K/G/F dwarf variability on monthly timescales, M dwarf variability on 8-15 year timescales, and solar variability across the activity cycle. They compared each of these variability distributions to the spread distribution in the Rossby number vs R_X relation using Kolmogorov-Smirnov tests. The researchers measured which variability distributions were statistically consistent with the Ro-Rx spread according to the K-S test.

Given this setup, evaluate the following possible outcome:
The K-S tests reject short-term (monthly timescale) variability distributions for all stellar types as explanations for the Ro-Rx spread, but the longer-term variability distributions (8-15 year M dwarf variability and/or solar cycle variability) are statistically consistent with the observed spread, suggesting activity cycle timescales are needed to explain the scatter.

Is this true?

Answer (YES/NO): YES